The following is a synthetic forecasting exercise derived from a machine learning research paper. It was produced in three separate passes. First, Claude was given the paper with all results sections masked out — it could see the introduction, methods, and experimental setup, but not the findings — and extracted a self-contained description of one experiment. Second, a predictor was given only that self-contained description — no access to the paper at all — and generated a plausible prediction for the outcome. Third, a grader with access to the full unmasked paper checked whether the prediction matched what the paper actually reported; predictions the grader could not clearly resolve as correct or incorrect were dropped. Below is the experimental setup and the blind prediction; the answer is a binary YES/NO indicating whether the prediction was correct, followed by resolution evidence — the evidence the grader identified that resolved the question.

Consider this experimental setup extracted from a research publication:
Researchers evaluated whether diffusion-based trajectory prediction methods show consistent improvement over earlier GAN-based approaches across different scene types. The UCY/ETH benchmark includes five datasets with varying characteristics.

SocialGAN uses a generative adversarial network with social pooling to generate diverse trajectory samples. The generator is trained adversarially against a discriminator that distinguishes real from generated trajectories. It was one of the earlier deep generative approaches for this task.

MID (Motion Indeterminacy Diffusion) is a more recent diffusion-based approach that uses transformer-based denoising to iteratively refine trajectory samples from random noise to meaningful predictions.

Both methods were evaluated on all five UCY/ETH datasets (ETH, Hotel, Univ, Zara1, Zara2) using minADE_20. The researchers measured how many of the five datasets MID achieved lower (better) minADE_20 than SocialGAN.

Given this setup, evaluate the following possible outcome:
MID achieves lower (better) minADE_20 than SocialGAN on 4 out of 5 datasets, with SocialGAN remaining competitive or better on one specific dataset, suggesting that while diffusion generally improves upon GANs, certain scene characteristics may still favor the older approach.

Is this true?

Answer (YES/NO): NO